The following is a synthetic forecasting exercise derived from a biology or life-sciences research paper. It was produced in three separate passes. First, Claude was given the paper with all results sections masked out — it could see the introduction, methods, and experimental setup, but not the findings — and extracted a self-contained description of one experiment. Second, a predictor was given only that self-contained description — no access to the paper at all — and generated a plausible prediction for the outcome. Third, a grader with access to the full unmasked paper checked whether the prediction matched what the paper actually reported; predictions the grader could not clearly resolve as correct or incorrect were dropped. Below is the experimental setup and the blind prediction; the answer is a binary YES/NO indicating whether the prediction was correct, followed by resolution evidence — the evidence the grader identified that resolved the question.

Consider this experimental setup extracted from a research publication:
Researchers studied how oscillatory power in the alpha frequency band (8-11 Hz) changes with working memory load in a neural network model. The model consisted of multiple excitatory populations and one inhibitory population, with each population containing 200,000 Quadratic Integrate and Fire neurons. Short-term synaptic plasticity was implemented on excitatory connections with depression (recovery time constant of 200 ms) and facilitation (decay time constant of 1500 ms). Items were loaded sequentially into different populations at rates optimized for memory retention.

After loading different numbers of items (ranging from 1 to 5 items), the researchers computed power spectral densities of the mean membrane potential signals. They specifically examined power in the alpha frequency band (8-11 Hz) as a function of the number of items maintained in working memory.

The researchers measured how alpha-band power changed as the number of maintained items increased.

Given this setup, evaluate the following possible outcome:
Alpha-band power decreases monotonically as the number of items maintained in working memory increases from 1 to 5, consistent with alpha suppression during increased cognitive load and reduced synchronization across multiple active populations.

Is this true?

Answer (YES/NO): NO